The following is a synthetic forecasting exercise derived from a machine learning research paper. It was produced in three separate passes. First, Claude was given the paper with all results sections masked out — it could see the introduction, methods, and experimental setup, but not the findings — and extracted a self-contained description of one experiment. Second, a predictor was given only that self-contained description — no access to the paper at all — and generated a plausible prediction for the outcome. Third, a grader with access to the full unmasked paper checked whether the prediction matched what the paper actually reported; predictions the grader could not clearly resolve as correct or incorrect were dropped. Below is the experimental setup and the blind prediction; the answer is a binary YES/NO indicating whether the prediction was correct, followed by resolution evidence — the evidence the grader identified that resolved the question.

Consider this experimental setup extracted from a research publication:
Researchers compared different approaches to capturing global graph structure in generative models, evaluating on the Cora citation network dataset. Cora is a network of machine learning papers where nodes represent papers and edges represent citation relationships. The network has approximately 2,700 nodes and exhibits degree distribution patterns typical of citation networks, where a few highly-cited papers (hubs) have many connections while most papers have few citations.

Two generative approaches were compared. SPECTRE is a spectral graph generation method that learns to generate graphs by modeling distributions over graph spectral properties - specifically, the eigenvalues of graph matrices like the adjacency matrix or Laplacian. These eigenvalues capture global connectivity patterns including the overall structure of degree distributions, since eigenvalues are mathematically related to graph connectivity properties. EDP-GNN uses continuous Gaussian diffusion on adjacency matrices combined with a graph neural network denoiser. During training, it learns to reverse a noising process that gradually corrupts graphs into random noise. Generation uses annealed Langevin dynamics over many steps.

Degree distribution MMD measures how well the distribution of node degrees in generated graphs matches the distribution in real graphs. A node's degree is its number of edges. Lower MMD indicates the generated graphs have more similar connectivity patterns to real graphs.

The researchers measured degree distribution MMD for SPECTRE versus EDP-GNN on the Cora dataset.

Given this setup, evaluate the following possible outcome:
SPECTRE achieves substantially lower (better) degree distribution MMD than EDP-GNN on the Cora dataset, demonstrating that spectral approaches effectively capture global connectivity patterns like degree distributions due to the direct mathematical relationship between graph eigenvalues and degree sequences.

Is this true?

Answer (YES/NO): YES